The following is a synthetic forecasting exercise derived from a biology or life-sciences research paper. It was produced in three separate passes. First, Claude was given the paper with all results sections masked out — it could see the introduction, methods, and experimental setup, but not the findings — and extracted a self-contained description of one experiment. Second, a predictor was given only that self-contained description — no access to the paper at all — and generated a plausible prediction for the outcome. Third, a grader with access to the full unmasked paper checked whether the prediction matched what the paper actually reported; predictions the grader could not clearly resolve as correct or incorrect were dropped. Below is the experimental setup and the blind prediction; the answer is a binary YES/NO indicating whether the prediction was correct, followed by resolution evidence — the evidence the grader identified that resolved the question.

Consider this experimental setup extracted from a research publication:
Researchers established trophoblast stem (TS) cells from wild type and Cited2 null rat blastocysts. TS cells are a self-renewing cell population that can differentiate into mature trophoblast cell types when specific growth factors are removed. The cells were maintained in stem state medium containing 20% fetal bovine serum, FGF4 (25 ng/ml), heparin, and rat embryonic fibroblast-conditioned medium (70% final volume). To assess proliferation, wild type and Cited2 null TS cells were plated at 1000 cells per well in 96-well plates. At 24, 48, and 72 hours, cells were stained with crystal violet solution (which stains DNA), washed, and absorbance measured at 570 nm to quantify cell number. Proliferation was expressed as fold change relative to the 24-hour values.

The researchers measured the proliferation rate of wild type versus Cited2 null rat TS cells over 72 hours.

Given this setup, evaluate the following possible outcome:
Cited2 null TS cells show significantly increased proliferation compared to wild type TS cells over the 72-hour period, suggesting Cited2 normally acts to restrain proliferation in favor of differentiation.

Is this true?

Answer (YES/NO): NO